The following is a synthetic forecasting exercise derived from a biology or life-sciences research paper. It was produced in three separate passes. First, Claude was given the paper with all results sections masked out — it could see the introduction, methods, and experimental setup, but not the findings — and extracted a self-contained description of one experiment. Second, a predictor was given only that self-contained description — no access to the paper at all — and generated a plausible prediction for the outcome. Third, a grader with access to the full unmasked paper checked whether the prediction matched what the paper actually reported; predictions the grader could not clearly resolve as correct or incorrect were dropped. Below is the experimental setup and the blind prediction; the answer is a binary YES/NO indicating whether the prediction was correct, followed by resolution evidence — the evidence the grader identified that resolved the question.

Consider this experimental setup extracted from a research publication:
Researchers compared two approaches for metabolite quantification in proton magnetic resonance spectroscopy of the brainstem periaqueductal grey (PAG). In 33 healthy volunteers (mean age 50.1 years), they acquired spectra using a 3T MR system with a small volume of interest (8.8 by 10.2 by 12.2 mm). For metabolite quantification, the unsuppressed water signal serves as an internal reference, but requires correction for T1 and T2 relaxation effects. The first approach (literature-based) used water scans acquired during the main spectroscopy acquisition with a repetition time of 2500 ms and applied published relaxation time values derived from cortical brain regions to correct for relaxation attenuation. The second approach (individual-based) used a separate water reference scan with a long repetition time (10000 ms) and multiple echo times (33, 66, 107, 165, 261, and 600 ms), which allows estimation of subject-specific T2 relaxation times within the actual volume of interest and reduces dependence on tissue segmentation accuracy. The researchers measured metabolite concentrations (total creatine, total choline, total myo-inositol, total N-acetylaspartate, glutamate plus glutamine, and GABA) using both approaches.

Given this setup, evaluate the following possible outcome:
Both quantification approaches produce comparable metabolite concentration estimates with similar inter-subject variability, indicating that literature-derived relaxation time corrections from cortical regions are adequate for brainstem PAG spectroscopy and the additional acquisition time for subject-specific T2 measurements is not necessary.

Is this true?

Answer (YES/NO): NO